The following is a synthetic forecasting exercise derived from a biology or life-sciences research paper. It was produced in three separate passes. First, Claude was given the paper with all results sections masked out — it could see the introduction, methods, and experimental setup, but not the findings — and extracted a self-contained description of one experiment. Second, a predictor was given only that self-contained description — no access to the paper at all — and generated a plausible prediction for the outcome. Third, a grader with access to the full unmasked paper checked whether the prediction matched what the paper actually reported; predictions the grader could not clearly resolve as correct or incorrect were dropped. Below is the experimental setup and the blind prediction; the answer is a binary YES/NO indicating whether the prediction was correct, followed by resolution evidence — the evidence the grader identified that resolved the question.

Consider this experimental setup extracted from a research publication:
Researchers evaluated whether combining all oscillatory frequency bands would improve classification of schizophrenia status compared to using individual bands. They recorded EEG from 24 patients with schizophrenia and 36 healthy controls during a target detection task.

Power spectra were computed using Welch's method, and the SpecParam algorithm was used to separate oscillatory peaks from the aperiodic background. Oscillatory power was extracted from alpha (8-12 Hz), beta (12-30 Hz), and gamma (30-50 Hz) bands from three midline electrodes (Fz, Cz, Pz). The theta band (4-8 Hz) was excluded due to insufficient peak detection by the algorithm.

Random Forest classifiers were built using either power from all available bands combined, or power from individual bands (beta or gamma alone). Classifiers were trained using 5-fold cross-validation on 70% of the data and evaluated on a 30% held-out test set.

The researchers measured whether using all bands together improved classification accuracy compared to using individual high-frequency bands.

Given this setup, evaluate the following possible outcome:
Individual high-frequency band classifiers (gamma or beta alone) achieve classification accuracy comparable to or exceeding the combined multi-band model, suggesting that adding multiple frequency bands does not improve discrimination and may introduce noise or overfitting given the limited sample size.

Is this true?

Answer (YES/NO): YES